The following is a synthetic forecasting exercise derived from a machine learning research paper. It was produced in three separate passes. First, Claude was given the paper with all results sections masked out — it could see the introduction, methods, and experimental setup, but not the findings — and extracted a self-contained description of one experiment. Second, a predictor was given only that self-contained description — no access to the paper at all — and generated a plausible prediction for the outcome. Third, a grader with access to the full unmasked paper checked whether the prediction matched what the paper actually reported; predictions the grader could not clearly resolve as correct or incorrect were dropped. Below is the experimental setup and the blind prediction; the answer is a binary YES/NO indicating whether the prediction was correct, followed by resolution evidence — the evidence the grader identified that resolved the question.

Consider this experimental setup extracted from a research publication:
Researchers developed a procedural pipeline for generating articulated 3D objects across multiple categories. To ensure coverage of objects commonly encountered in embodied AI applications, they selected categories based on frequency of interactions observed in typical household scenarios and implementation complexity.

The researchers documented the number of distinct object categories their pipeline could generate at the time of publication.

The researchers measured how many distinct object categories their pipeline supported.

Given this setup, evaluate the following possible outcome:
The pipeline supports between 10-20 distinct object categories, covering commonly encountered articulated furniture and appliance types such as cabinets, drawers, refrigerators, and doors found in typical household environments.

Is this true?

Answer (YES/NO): NO